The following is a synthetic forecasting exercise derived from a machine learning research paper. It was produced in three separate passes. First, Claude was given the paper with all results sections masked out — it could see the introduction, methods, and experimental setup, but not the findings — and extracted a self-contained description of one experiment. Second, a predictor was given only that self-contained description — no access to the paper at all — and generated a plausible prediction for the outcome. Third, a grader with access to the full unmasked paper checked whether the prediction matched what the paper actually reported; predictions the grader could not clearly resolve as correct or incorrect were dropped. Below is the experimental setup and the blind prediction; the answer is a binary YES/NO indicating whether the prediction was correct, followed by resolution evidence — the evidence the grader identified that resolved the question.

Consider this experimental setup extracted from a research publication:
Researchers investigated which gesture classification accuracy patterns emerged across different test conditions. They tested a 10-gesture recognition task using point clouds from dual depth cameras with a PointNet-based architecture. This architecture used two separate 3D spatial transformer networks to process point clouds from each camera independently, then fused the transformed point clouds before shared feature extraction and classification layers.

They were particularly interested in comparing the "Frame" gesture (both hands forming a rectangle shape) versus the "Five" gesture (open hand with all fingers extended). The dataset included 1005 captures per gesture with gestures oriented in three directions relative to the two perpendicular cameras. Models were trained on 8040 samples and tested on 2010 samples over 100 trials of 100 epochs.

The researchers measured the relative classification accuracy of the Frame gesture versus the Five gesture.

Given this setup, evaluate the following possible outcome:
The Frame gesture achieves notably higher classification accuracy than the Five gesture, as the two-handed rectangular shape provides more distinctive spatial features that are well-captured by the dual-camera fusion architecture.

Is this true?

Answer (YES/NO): YES